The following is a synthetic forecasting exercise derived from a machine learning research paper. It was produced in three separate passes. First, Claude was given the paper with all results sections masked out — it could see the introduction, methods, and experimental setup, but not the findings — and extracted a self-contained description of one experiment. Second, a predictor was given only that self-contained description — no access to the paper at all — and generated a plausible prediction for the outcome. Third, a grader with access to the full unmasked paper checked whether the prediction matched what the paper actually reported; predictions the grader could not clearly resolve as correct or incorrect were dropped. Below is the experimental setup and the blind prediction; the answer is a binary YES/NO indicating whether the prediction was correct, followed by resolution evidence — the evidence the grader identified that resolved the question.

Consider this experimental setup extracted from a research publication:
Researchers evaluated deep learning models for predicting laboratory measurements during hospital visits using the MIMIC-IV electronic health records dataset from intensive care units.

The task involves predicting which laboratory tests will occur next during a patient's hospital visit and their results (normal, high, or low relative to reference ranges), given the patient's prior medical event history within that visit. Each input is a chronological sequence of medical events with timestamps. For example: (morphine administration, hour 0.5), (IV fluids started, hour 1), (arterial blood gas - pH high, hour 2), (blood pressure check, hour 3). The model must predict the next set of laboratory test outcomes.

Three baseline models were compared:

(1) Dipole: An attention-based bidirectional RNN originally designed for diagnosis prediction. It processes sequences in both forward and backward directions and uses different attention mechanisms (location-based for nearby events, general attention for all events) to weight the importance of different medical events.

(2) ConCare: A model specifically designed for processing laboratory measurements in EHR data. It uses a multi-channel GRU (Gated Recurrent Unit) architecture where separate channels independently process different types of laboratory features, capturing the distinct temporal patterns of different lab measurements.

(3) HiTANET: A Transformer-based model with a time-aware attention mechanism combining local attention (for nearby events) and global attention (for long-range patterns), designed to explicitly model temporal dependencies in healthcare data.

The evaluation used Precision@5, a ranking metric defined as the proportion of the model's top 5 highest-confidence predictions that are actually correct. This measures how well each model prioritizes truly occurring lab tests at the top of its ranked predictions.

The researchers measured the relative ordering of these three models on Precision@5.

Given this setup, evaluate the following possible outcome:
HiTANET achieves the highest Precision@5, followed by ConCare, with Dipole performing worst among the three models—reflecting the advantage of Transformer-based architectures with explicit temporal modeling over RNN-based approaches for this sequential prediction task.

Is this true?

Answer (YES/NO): YES